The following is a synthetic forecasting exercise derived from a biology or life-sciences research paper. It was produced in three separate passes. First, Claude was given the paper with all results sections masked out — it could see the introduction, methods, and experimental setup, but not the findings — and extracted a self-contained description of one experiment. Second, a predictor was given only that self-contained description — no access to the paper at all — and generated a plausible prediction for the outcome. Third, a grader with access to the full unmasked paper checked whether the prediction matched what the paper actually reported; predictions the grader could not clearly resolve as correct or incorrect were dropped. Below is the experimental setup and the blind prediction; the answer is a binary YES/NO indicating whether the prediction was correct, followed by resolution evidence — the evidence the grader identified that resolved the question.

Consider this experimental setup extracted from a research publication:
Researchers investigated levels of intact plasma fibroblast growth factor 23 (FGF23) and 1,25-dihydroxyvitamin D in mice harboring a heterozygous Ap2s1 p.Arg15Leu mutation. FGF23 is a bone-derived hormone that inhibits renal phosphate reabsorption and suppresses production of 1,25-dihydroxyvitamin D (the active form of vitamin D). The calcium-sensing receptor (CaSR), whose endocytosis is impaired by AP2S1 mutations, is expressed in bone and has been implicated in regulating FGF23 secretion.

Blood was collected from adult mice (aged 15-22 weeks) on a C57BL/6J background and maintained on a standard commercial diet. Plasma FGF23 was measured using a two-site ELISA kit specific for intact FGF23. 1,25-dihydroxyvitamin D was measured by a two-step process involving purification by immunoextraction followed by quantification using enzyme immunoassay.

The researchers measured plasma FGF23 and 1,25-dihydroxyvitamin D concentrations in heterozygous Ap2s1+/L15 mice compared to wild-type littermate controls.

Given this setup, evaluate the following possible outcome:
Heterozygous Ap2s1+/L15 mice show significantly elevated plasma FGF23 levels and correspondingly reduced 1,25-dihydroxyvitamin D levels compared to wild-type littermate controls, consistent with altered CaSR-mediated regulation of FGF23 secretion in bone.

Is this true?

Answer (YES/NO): NO